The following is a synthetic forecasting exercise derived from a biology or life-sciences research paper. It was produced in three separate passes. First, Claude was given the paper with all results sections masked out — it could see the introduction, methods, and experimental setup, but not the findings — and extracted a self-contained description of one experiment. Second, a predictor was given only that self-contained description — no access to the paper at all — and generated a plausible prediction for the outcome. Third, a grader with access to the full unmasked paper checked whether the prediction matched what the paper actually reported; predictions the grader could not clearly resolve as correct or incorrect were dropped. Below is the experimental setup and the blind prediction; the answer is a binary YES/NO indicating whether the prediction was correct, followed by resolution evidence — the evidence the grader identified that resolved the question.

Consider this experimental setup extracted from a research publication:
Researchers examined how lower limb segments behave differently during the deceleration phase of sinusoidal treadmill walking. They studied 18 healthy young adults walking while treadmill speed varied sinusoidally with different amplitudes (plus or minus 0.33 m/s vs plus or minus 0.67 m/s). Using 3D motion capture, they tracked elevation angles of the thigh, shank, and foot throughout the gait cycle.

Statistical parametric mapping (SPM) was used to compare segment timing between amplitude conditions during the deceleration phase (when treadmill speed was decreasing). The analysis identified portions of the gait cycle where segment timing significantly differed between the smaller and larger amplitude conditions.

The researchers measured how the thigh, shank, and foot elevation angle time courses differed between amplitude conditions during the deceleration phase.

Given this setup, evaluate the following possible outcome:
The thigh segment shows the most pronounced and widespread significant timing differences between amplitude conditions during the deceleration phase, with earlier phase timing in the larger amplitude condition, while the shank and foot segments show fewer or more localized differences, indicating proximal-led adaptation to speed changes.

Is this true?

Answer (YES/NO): NO